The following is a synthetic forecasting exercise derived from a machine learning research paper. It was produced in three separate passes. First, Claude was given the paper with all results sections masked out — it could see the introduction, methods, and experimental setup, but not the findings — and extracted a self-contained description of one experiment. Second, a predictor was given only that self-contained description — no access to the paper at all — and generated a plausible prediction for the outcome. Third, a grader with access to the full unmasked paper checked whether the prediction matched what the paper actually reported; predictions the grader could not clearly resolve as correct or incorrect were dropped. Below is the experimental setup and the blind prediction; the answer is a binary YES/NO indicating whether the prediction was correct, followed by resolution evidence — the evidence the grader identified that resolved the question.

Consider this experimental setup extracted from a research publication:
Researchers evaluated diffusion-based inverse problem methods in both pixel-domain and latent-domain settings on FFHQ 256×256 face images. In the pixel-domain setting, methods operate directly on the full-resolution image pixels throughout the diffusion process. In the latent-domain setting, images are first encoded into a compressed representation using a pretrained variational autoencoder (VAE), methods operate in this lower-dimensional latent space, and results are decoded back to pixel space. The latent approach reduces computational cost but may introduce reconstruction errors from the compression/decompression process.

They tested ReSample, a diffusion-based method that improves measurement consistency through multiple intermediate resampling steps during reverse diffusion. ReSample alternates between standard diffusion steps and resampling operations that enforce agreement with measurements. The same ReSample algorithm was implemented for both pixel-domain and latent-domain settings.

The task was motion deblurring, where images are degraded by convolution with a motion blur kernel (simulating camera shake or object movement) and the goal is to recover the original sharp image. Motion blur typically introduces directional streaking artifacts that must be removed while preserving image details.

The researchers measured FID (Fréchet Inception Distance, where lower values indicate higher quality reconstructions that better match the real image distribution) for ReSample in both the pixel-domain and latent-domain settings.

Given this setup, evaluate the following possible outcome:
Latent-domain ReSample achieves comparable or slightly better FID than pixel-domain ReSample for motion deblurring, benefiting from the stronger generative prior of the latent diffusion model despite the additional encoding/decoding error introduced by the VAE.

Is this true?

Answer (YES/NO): NO